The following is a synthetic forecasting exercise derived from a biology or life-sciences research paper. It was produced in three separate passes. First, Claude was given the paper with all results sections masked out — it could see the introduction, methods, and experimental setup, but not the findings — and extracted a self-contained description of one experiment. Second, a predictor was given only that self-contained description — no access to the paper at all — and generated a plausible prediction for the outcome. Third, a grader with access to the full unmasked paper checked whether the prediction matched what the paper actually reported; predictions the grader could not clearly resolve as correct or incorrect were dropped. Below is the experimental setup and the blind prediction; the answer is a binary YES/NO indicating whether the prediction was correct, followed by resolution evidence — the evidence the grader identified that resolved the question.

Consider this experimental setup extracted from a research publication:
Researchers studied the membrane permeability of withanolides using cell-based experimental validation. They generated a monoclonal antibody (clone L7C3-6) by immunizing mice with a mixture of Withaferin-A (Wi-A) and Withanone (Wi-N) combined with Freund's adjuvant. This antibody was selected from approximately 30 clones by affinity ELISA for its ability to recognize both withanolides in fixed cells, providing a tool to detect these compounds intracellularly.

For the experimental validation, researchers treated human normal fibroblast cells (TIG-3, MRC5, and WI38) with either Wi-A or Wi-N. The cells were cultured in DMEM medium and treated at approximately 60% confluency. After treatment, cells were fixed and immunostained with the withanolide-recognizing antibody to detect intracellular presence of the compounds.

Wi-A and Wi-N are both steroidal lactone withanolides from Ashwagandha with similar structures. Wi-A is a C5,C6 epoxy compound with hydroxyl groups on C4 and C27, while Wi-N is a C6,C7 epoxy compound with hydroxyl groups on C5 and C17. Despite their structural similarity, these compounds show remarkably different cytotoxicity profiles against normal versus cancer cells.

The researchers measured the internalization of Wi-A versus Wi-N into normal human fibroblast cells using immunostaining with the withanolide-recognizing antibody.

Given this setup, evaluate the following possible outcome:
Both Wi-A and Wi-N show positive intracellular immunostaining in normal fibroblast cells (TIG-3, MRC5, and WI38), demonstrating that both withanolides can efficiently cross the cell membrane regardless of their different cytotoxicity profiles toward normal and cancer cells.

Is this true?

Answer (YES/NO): NO